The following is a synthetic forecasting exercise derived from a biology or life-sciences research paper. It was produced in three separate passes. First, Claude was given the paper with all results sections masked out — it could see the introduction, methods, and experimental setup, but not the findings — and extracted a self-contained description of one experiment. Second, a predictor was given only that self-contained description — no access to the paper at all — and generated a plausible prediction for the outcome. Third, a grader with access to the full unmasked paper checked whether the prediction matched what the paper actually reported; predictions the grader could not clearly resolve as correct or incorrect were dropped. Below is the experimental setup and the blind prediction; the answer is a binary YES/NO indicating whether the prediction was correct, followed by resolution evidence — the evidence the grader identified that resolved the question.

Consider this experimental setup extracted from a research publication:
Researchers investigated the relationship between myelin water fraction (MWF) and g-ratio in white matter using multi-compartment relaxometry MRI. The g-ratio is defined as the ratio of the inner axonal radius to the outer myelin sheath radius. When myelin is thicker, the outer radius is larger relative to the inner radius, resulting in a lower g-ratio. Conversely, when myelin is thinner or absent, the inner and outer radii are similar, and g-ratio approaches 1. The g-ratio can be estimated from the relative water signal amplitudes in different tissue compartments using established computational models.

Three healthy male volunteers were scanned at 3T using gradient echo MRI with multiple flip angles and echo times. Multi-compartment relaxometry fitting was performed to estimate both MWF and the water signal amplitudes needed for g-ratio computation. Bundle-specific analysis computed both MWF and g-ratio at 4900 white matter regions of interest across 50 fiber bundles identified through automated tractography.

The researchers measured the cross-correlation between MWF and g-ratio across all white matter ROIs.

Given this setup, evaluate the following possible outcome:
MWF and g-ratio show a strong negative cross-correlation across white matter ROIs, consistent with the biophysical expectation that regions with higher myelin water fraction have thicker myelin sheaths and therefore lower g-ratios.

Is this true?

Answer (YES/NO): YES